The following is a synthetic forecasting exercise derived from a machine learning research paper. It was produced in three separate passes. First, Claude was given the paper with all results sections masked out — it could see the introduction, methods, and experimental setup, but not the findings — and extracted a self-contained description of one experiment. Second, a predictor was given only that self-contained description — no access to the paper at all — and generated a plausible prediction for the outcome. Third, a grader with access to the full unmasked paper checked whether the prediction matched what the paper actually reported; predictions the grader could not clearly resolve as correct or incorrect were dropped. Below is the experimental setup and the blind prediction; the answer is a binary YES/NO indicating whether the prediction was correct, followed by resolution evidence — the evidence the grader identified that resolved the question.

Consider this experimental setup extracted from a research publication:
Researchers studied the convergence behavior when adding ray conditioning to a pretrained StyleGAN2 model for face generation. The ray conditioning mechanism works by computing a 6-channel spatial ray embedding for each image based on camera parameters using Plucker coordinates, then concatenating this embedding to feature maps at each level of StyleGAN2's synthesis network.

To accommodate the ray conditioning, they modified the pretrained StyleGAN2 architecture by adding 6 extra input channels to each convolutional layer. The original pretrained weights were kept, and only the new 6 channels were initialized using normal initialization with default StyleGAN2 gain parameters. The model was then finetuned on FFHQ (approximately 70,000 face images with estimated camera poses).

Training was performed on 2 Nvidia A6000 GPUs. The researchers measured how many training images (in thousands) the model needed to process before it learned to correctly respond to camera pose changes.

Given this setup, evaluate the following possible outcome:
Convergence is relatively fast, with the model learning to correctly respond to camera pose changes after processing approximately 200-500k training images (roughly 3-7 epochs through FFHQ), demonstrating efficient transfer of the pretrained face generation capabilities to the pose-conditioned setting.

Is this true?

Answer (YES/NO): NO